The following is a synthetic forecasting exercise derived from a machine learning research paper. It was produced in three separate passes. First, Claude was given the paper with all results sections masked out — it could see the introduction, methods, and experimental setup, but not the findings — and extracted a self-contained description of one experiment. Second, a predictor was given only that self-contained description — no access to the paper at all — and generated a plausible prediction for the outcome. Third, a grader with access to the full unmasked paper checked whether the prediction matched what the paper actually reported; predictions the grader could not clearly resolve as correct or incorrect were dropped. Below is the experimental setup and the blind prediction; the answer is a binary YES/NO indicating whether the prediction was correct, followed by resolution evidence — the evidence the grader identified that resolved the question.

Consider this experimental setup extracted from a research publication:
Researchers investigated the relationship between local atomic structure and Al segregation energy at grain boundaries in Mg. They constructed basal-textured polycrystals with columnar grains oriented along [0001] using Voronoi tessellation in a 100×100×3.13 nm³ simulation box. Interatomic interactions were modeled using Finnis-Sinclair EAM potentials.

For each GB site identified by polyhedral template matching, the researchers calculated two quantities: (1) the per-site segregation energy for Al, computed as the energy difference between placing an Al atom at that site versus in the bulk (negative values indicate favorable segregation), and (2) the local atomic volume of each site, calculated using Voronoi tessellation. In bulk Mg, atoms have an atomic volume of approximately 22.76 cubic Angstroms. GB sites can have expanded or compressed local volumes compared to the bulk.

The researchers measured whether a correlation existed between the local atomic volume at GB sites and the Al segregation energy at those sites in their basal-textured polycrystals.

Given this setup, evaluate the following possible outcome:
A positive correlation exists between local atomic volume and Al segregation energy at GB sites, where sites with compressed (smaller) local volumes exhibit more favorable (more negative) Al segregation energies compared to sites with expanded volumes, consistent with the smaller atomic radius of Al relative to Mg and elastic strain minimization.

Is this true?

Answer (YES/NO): YES